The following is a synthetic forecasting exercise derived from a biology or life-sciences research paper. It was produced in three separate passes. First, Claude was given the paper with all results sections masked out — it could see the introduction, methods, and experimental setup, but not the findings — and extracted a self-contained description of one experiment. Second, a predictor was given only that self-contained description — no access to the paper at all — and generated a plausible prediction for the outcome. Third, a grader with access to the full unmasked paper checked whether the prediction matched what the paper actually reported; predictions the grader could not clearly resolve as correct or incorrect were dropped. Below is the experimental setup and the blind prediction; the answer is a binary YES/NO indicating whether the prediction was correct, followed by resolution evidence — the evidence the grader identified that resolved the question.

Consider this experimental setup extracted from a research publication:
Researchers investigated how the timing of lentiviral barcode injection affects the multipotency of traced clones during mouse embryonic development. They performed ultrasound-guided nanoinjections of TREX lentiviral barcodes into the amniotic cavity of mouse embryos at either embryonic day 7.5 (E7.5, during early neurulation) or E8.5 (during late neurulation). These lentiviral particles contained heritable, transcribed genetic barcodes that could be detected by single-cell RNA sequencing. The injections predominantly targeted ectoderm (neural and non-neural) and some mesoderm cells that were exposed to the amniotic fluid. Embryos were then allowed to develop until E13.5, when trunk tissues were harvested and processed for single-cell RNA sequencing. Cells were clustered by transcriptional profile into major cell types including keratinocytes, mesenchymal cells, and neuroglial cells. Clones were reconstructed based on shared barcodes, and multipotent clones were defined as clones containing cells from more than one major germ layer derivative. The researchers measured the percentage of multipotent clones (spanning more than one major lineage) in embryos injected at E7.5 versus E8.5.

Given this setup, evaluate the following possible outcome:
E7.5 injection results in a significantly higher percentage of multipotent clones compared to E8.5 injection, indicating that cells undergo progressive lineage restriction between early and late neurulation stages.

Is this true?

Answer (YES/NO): YES